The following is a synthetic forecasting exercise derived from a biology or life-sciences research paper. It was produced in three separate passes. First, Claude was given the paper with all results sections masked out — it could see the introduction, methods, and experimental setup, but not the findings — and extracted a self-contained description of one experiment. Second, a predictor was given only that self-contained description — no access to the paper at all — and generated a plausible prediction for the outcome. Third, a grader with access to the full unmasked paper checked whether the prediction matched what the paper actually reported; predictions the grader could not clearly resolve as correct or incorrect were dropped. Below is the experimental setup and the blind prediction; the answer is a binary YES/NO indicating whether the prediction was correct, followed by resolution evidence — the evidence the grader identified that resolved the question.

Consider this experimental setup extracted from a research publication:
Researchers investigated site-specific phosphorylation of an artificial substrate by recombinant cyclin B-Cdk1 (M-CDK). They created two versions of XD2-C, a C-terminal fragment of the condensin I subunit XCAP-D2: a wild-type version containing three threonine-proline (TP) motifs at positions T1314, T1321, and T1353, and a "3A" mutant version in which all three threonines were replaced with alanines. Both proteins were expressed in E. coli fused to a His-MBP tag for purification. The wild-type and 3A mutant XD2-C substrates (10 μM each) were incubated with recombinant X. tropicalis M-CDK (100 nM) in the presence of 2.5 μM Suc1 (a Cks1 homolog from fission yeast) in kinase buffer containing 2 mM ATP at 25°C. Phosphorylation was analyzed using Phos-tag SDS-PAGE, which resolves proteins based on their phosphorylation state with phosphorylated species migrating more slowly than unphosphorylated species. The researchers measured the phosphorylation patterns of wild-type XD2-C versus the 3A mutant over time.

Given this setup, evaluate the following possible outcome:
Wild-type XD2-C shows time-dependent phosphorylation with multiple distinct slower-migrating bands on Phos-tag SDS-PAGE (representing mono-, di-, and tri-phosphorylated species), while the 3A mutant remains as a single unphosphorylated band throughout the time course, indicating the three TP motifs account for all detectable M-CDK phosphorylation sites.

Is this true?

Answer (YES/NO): YES